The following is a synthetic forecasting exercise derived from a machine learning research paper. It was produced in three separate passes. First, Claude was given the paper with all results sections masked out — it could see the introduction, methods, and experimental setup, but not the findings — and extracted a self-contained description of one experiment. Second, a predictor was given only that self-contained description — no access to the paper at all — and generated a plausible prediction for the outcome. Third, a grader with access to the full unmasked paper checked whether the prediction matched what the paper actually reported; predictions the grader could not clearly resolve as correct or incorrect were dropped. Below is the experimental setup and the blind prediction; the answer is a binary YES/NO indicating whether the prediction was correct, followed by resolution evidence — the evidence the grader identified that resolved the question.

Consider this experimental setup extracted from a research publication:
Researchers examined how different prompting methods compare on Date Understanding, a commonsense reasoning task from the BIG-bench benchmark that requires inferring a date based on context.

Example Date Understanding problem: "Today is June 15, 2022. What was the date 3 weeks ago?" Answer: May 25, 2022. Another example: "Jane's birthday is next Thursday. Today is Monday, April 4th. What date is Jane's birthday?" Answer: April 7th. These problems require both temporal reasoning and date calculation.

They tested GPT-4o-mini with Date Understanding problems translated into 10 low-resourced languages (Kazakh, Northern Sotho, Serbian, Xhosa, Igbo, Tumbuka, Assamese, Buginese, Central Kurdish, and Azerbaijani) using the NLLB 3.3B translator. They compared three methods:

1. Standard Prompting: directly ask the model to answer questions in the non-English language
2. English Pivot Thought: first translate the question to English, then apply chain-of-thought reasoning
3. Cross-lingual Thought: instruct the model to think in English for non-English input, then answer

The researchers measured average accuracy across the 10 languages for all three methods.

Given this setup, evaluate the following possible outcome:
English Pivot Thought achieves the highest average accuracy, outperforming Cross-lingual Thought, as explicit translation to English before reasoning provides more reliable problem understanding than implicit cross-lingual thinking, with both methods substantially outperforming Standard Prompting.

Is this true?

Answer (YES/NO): NO